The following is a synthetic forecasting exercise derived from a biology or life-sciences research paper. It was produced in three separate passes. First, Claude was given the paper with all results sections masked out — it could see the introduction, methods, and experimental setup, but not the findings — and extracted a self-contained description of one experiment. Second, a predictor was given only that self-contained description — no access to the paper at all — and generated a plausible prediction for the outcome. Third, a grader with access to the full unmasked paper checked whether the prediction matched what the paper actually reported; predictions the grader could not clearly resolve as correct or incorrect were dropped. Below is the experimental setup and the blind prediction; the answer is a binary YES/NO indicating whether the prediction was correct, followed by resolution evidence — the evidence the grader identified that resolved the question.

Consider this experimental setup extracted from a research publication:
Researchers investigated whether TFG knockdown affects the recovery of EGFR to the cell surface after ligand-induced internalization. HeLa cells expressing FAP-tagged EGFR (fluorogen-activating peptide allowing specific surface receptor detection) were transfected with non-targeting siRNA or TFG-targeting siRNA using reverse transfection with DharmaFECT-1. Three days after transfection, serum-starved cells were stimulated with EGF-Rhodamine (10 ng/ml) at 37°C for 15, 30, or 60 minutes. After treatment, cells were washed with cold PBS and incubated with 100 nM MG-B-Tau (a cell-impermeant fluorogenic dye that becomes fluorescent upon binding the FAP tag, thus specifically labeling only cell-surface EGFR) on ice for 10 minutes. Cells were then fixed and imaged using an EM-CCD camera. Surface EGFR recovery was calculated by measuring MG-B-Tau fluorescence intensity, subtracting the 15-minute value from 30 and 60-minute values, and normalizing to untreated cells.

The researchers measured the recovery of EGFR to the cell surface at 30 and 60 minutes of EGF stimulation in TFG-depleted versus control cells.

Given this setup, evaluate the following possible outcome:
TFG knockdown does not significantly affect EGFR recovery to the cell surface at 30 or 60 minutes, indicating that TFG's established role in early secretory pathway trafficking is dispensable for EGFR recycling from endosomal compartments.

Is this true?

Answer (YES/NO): NO